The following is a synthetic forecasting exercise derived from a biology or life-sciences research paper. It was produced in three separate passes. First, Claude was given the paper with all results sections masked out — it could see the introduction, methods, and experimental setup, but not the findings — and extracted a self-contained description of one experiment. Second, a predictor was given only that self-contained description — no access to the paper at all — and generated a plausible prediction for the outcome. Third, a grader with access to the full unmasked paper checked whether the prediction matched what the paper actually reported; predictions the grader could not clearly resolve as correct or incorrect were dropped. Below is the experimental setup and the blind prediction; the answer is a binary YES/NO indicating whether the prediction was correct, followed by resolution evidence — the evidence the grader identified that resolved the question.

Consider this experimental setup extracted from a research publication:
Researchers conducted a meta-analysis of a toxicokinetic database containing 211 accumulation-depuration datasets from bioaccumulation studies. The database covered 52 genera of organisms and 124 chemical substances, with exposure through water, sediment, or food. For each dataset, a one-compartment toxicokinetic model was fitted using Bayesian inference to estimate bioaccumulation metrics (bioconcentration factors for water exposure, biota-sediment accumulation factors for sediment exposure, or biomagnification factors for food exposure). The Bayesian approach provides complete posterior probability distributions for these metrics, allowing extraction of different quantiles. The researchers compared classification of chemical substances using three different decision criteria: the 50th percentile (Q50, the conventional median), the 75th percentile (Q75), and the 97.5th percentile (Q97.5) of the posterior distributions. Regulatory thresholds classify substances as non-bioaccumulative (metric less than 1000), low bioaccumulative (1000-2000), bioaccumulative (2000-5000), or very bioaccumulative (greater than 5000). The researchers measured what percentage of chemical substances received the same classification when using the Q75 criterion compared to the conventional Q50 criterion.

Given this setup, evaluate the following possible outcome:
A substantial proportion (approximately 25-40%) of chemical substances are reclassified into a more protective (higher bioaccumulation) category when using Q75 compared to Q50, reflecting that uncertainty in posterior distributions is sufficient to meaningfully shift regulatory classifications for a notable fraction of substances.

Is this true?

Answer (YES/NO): NO